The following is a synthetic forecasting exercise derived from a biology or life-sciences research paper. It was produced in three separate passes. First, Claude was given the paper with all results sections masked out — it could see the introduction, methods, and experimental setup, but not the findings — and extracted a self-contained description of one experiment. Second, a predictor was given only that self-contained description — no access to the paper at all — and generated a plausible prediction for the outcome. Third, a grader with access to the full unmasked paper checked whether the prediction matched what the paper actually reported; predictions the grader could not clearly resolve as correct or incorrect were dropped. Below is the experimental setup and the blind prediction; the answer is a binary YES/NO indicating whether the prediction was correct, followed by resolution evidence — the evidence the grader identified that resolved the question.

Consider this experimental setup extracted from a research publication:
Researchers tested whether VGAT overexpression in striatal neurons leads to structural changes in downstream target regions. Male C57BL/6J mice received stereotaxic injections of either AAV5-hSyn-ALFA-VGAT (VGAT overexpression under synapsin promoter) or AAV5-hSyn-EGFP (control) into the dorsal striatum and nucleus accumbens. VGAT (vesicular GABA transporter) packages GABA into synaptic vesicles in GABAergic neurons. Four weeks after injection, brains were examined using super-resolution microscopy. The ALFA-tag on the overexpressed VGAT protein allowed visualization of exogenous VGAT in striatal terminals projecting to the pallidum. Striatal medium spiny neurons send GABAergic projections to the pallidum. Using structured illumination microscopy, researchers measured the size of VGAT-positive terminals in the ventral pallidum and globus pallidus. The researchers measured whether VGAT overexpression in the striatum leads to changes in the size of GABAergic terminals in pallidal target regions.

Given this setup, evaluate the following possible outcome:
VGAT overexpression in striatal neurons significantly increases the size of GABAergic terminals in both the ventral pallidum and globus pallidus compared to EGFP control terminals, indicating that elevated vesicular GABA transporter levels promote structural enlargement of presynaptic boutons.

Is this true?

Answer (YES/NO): YES